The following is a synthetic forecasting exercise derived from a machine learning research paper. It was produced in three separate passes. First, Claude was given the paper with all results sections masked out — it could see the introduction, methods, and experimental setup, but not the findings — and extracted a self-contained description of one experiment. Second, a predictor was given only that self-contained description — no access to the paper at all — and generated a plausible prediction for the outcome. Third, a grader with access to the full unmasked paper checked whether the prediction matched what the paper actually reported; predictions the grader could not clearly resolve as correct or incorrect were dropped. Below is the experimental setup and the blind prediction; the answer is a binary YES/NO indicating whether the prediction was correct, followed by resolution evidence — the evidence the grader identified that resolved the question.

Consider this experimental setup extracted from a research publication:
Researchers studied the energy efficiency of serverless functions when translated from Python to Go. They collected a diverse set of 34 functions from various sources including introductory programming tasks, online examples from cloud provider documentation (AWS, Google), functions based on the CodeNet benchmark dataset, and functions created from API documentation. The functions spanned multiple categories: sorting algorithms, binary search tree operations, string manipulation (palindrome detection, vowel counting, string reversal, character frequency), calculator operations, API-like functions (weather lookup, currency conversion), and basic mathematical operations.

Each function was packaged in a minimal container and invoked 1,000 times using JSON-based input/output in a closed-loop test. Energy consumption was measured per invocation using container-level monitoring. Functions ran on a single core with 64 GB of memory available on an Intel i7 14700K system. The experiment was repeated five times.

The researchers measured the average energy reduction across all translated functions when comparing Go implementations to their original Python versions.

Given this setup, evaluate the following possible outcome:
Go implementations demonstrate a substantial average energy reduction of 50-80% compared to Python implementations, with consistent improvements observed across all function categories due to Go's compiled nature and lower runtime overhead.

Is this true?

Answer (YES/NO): NO